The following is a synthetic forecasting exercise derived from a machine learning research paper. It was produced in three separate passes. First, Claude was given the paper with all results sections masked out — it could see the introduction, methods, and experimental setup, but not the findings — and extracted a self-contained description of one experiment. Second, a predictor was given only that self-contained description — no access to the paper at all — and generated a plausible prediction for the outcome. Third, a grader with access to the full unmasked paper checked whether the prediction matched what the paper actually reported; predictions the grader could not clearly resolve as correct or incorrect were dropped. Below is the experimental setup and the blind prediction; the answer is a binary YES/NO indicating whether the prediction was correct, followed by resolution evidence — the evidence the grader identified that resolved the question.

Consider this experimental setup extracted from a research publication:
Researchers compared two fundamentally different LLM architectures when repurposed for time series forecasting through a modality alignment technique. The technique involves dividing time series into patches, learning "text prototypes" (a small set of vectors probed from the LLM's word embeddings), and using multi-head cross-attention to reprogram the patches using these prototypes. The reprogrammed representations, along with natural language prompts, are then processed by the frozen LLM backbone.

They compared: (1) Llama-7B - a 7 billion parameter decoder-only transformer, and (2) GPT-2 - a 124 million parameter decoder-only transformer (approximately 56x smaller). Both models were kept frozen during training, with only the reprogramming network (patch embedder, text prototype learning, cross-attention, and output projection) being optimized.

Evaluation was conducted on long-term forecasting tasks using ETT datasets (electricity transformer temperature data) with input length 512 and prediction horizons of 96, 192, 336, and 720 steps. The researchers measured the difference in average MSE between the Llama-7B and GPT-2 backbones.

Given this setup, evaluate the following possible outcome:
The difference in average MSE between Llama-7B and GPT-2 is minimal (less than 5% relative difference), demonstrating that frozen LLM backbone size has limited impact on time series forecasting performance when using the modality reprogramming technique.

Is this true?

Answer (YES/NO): NO